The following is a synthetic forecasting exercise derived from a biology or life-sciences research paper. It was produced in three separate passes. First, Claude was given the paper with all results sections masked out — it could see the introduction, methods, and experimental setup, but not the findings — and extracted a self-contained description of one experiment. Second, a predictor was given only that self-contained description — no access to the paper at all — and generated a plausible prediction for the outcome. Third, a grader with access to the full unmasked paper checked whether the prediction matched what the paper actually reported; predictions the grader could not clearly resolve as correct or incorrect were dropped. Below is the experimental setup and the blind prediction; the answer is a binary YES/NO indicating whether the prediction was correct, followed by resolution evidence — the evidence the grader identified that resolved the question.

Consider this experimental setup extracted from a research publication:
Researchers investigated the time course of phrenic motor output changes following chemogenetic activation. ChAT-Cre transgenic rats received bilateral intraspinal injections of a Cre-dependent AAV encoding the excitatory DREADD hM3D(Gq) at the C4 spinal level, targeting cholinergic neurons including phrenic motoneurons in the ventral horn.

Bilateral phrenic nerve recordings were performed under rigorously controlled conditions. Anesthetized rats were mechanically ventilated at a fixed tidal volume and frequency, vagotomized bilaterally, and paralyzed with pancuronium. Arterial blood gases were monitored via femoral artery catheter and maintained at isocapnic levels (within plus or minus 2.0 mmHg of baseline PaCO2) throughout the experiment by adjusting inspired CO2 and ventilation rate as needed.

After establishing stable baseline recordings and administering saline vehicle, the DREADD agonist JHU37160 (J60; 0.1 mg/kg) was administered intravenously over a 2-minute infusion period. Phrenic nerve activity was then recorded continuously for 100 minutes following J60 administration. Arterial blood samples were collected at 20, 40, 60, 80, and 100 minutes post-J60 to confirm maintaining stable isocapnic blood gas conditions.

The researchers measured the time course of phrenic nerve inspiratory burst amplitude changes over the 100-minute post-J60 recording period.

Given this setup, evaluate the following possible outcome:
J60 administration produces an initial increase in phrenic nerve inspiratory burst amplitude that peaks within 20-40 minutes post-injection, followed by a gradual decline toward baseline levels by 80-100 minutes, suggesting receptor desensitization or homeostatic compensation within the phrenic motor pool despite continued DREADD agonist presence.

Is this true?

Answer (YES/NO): NO